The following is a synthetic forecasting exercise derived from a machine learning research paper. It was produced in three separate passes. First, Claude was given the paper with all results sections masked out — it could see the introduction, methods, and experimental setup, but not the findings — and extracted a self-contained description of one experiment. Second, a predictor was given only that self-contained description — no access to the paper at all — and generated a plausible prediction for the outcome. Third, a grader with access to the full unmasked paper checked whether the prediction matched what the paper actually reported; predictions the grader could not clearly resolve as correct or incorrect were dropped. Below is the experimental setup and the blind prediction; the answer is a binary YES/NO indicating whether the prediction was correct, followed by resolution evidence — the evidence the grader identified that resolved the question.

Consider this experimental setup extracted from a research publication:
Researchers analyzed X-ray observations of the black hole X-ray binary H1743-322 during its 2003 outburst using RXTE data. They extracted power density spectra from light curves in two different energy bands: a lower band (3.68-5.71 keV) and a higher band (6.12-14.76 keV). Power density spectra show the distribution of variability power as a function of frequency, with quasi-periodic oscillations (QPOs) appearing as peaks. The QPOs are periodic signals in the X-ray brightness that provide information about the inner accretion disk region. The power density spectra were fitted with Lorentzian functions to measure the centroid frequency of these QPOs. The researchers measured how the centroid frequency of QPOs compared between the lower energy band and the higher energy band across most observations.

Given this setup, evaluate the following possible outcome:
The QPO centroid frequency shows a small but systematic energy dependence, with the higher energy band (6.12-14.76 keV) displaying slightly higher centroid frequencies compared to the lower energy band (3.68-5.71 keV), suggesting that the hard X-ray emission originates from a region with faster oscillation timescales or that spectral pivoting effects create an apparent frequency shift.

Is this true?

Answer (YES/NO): YES